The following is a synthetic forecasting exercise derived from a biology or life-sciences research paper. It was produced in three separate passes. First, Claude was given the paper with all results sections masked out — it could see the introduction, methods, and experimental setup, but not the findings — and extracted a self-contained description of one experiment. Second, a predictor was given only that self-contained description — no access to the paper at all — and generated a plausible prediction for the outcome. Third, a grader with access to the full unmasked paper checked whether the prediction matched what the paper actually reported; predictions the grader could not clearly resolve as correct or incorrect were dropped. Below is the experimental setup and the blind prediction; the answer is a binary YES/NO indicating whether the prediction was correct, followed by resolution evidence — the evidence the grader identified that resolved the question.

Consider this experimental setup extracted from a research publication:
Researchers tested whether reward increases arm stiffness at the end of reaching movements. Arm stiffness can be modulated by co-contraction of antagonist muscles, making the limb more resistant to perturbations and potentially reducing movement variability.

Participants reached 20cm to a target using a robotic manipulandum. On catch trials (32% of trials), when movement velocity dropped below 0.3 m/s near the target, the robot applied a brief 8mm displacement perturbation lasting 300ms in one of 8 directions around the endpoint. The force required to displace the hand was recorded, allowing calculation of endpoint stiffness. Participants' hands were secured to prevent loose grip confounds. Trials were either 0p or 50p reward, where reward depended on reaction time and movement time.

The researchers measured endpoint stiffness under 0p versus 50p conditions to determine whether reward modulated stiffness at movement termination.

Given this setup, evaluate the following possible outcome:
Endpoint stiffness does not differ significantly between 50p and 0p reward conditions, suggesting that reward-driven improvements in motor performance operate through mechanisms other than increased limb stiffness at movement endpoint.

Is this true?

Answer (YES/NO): NO